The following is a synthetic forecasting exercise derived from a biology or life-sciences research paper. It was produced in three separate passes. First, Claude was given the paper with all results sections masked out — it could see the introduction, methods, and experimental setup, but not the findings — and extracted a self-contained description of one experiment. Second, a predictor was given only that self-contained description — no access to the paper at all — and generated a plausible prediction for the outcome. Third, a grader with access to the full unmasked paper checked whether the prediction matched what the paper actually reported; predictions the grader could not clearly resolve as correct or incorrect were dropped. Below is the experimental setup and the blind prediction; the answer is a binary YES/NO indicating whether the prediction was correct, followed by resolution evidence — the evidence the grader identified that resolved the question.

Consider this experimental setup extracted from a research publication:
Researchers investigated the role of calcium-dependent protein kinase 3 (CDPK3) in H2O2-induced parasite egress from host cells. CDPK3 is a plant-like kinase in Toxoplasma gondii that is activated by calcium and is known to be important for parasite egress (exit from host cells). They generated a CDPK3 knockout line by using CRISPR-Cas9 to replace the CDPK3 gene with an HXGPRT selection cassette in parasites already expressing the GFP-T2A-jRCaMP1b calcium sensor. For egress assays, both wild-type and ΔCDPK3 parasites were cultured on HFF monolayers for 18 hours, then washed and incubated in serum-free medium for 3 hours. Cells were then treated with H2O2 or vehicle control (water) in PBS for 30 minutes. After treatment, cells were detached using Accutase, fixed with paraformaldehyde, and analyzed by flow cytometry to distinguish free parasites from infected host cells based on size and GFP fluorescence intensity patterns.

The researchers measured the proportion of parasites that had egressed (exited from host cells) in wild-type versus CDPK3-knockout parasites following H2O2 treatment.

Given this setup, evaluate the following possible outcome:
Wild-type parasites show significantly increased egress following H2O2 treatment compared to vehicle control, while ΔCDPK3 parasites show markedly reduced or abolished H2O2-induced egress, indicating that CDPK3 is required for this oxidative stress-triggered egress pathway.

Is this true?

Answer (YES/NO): YES